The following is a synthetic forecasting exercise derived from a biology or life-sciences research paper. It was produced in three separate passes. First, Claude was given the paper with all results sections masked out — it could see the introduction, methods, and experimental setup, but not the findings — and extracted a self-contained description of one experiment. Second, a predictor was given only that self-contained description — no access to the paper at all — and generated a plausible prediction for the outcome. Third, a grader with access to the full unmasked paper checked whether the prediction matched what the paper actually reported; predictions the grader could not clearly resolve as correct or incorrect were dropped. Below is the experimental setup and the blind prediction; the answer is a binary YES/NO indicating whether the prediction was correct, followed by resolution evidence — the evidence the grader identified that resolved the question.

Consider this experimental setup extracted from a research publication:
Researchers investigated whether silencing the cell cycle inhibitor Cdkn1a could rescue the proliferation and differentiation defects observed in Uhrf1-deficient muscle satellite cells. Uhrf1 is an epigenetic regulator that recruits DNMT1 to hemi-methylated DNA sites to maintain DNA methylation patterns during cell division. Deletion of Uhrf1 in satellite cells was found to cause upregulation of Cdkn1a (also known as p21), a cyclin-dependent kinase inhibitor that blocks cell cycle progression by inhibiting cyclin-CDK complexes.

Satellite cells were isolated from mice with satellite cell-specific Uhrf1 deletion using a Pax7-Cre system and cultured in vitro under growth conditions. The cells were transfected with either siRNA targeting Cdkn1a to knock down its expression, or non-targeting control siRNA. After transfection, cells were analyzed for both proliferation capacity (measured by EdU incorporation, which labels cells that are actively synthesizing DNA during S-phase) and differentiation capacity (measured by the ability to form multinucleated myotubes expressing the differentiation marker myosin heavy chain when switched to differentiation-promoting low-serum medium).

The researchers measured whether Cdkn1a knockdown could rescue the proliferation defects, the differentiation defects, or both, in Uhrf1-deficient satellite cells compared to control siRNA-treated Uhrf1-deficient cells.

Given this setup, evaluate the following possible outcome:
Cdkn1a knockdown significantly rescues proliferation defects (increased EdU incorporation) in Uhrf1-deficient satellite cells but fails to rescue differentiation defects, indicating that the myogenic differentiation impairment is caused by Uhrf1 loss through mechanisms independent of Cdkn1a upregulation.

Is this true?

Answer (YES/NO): YES